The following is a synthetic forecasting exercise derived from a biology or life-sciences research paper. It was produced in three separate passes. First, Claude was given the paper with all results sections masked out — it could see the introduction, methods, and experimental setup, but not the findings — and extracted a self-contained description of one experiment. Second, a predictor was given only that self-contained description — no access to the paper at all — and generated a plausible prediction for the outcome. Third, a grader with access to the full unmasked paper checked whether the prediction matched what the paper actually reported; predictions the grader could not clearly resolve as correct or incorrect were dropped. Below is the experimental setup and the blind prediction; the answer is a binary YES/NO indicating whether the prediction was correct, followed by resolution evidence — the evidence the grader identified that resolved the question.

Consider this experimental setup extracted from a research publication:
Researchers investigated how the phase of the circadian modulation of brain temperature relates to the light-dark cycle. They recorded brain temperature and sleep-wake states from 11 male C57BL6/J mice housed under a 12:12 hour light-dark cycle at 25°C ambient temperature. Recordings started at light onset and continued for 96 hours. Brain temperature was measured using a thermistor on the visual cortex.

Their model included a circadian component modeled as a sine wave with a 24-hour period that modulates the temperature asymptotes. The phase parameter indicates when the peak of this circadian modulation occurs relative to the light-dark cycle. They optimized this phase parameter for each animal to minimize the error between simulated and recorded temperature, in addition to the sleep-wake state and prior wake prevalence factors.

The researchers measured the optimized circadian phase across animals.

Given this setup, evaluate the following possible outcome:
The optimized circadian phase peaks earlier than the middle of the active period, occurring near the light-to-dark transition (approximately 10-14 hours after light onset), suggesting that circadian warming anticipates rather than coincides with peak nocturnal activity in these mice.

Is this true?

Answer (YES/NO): NO